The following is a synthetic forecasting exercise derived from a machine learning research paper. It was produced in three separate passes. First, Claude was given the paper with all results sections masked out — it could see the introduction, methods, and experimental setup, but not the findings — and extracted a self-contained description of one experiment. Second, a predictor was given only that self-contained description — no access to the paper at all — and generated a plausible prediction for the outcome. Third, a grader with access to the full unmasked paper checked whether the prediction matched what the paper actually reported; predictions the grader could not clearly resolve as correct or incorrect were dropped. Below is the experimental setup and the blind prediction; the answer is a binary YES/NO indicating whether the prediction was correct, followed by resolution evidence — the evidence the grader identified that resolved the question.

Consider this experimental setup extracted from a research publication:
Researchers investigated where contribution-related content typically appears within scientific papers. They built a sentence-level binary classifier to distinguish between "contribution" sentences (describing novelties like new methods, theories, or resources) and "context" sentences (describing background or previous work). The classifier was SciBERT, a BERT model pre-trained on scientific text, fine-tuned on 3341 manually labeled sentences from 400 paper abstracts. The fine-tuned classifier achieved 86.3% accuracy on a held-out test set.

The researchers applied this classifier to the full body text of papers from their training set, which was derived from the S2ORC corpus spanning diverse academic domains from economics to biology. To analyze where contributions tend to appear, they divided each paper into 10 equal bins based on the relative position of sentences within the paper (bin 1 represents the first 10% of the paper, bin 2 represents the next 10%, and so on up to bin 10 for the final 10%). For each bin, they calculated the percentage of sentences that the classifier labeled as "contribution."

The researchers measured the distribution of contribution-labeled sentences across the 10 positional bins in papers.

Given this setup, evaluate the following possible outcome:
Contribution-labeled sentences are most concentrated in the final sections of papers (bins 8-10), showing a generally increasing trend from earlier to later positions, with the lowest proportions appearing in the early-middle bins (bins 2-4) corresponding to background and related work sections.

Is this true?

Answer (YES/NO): NO